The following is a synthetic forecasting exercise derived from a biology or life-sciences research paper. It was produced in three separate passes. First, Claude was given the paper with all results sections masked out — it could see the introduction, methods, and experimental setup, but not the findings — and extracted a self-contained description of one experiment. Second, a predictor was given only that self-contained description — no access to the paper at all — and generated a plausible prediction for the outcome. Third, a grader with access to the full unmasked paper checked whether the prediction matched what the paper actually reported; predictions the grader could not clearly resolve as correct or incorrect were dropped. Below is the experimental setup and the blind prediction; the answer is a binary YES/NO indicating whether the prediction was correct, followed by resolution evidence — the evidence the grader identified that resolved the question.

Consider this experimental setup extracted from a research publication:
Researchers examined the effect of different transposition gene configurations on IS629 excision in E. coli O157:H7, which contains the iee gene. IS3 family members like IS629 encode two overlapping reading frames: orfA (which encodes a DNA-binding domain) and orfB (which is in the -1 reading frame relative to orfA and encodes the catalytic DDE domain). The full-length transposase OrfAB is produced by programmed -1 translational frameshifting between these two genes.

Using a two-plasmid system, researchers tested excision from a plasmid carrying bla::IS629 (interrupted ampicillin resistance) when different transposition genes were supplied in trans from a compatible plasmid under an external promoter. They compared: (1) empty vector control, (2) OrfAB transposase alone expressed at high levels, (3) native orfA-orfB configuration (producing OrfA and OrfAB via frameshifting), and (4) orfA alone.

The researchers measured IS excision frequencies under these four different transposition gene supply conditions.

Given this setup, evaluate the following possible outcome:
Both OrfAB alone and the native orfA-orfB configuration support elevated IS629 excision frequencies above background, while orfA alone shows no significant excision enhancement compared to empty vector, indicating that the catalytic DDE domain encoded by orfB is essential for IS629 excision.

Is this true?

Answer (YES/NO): YES